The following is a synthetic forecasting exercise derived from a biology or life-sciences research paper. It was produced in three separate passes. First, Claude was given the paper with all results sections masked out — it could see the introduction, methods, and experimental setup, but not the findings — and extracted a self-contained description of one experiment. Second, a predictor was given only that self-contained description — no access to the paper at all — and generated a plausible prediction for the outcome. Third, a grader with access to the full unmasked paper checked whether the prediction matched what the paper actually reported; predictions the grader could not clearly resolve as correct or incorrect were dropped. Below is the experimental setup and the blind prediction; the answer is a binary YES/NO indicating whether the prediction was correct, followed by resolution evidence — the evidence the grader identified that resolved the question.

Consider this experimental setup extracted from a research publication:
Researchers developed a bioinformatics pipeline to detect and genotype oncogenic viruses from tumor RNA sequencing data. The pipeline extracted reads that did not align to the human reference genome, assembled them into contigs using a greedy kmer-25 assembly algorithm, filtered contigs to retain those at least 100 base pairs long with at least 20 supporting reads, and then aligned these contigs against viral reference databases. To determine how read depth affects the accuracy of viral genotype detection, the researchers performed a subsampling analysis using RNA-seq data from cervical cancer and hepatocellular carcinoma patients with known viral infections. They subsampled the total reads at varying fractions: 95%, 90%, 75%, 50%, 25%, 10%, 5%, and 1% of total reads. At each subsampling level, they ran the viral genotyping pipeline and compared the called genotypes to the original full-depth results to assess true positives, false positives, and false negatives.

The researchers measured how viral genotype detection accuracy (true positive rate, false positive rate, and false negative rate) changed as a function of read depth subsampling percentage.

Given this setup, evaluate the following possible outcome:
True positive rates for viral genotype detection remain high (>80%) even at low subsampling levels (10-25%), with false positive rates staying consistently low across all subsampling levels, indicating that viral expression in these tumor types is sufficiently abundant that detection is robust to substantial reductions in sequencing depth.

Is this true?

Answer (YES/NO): NO